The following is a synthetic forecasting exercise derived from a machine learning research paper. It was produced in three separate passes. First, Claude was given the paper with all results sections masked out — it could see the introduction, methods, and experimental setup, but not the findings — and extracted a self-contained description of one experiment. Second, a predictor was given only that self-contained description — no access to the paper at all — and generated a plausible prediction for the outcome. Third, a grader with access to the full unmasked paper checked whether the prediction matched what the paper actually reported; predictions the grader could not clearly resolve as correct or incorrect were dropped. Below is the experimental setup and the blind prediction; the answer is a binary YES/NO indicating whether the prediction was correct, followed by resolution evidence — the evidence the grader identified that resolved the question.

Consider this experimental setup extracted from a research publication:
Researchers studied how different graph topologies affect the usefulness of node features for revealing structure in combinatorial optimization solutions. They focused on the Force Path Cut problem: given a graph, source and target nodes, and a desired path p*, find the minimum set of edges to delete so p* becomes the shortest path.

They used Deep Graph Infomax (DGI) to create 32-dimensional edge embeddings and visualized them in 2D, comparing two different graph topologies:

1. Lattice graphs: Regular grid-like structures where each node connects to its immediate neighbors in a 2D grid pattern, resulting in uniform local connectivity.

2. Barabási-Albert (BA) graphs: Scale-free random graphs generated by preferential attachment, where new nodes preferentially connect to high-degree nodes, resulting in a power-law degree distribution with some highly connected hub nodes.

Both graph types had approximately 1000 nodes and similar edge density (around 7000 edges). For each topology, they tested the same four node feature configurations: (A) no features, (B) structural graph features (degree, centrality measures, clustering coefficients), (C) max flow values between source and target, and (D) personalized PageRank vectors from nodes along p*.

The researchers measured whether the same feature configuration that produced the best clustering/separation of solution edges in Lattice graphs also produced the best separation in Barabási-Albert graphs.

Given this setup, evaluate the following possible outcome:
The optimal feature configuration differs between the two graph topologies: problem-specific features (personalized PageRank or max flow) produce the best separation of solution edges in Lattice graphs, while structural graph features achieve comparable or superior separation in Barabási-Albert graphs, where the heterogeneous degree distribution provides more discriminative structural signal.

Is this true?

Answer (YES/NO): NO